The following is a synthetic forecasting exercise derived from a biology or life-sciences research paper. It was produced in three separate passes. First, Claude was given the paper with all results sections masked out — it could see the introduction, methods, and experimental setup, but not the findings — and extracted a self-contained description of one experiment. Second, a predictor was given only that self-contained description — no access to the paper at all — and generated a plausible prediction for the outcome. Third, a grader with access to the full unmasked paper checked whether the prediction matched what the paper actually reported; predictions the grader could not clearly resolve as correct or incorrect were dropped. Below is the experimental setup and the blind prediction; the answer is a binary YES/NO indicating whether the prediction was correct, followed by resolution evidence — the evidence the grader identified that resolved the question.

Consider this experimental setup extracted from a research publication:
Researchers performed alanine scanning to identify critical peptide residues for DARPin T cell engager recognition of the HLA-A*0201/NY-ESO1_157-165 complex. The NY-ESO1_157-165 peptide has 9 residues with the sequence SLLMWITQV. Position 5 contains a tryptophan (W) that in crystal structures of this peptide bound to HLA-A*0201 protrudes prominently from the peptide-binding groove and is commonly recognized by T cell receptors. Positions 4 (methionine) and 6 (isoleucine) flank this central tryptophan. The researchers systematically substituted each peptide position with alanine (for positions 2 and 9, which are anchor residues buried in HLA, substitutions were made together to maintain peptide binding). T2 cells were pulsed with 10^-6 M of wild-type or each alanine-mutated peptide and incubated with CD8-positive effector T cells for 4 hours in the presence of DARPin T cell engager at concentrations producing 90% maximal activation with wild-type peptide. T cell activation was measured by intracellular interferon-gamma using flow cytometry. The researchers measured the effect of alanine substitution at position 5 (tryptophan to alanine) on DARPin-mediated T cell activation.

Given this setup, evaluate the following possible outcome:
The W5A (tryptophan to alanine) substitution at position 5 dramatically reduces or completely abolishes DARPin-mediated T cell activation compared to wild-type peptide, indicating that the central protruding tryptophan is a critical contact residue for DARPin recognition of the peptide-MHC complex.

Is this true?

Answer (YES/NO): YES